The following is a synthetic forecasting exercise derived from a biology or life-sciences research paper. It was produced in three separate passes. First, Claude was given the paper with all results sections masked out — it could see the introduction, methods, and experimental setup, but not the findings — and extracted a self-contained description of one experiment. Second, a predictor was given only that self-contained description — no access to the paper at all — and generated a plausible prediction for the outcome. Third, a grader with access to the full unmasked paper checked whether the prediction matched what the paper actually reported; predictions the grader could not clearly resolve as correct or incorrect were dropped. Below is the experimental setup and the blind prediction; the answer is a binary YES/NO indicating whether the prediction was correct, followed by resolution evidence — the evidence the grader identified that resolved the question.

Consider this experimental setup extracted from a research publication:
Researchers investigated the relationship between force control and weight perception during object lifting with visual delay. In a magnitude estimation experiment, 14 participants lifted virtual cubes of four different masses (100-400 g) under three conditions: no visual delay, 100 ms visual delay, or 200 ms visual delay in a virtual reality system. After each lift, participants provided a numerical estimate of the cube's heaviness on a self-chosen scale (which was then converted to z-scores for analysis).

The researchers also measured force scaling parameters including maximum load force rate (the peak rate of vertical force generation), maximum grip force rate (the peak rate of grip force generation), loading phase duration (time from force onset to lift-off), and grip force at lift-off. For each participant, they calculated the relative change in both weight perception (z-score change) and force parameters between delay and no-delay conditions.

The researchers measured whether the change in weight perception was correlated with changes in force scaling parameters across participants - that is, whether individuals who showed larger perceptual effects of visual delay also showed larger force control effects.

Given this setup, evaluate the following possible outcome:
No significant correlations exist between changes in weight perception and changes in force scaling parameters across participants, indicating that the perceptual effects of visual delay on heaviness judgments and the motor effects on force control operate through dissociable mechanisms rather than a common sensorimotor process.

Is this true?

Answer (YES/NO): NO